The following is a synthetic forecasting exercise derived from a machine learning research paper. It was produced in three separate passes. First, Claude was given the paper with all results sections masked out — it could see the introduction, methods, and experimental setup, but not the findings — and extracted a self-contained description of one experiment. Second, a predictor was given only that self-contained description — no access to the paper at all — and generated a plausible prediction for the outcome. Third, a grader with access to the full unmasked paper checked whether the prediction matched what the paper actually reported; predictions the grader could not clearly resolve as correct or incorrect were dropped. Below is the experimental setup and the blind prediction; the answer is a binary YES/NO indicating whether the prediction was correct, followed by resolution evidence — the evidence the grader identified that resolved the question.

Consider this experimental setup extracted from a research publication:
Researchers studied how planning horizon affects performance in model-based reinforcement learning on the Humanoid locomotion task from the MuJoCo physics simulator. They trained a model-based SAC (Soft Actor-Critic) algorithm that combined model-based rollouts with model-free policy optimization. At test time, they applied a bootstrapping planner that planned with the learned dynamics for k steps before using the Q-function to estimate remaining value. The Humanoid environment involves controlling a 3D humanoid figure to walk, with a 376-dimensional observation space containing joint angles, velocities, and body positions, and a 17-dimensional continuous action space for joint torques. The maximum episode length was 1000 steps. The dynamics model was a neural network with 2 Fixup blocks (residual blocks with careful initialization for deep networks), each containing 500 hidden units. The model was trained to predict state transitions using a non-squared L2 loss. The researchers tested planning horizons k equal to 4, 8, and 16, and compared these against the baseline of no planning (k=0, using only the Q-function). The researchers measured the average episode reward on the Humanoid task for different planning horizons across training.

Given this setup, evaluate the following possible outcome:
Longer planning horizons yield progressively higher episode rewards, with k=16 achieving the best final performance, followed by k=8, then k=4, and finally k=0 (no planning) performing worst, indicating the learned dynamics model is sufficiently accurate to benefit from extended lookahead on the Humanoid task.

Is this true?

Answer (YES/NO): NO